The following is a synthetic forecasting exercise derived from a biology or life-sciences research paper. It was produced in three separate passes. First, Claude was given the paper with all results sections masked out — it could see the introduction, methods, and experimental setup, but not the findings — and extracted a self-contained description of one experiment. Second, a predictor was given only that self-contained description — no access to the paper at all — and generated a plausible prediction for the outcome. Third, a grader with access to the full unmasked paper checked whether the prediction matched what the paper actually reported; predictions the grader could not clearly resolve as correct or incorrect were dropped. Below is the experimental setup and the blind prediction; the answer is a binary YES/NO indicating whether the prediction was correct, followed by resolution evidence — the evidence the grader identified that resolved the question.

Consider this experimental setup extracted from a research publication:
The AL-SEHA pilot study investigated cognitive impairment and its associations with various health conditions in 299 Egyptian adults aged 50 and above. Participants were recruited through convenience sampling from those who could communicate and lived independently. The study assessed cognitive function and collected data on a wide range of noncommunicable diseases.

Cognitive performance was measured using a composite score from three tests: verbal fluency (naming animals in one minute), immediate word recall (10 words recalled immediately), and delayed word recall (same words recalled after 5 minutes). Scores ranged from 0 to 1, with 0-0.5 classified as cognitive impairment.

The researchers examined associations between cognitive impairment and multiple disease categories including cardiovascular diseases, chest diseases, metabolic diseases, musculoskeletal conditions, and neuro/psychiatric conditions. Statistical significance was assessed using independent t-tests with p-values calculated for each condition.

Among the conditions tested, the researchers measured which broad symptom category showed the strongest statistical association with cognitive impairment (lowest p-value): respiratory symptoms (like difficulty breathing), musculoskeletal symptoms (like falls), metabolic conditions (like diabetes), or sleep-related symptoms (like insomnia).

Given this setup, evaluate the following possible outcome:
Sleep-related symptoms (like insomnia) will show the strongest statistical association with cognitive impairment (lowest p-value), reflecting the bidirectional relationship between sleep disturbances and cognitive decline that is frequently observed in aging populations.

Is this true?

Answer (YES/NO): NO